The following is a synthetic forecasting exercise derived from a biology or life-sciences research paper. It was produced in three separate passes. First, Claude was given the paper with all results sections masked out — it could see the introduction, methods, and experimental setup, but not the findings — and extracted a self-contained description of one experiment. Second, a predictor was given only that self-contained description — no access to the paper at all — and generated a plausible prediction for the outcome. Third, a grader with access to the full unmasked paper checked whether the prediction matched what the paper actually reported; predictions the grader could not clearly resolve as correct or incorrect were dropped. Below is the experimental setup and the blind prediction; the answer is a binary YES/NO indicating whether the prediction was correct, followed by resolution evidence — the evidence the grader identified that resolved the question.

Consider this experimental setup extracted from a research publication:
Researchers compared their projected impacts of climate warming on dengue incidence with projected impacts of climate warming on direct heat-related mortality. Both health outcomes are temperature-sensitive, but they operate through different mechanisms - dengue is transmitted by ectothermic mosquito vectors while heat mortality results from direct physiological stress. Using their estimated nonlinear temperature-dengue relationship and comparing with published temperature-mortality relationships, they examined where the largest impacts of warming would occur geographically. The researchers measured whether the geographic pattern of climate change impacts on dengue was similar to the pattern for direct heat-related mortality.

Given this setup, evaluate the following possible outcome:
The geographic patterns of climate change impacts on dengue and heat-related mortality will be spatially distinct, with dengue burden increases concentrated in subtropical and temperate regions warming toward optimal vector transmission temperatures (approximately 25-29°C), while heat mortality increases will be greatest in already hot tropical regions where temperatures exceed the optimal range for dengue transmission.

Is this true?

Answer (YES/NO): YES